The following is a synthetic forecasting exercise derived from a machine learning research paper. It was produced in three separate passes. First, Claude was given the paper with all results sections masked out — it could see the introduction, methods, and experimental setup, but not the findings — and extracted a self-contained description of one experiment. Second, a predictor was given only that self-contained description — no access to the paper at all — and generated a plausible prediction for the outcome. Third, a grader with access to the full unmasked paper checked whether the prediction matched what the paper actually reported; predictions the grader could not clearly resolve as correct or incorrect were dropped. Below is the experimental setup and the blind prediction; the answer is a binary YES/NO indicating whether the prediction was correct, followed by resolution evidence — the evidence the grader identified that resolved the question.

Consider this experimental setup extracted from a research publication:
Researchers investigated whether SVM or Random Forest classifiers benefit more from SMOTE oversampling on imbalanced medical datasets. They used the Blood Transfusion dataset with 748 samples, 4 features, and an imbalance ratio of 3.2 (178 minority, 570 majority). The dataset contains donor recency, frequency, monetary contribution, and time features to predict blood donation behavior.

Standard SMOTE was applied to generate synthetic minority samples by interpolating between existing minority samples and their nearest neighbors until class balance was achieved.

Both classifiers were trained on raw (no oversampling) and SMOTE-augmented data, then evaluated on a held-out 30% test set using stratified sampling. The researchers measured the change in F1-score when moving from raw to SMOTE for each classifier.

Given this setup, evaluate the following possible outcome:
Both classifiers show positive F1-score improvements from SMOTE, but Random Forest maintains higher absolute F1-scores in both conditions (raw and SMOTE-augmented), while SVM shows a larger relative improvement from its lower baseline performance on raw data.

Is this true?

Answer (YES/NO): NO